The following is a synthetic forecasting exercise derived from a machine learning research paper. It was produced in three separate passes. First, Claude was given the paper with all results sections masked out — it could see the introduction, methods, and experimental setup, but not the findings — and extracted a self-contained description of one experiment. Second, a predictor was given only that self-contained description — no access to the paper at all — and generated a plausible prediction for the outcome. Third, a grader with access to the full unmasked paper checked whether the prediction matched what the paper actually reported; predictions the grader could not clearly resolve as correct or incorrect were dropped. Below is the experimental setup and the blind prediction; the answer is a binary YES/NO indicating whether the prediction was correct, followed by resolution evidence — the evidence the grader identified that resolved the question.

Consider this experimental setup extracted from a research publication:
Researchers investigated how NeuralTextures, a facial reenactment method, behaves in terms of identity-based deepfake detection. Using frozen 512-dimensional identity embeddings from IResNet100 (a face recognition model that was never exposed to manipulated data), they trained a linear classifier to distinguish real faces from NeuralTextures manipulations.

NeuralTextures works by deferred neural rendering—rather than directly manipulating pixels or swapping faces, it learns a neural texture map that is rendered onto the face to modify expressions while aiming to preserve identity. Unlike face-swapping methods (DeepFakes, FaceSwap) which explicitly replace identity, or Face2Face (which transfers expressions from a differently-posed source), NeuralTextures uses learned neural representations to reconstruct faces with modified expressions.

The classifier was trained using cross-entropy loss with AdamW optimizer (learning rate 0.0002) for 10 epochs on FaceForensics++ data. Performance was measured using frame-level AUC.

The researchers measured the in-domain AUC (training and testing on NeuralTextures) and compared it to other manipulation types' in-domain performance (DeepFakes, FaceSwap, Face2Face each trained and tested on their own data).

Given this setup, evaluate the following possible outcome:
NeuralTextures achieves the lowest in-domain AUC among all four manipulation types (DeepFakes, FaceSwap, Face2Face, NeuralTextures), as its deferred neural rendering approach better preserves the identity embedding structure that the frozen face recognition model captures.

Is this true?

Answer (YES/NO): YES